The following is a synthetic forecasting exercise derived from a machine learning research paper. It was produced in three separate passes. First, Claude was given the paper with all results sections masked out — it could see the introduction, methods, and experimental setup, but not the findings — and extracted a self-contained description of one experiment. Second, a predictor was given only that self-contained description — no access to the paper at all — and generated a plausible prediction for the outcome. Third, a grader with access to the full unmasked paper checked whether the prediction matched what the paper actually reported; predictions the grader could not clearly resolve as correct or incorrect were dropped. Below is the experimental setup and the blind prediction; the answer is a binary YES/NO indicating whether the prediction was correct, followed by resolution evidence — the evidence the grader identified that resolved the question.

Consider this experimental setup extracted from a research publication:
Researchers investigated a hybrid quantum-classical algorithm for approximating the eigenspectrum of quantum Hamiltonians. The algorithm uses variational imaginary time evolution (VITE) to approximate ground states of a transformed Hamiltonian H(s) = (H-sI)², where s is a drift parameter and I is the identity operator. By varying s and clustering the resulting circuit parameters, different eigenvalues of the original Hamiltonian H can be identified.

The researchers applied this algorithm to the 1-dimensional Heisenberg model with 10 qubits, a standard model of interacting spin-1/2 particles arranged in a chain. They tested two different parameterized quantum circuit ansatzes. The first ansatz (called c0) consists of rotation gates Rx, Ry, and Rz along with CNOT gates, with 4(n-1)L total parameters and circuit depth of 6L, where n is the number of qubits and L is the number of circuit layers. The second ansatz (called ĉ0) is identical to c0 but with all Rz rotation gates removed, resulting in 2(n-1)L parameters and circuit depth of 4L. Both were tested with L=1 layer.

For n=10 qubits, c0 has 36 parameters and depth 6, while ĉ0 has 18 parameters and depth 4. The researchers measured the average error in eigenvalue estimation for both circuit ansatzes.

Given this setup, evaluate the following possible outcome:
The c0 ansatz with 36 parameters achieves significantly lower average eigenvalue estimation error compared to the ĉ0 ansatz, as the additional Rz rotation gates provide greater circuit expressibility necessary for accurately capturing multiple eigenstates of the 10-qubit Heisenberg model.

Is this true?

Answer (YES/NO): NO